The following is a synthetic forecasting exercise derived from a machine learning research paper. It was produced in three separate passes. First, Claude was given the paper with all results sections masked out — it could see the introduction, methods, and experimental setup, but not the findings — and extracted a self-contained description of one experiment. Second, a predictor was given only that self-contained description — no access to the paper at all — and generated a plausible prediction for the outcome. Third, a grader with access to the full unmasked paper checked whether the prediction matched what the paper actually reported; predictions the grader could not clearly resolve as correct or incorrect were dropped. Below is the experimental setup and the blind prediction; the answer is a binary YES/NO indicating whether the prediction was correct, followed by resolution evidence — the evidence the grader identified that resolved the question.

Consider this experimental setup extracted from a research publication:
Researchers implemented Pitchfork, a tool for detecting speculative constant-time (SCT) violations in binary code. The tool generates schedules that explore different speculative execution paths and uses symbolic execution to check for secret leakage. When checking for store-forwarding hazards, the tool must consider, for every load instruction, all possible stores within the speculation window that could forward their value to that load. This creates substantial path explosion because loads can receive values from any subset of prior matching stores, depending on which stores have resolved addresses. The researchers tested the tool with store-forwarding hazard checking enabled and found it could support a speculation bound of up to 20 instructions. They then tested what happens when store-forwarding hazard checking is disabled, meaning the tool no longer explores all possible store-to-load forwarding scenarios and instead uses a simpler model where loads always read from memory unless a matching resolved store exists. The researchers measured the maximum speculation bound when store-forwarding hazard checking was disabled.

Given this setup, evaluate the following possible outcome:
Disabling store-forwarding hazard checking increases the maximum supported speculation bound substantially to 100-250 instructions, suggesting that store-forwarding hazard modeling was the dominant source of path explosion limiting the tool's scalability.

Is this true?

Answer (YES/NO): YES